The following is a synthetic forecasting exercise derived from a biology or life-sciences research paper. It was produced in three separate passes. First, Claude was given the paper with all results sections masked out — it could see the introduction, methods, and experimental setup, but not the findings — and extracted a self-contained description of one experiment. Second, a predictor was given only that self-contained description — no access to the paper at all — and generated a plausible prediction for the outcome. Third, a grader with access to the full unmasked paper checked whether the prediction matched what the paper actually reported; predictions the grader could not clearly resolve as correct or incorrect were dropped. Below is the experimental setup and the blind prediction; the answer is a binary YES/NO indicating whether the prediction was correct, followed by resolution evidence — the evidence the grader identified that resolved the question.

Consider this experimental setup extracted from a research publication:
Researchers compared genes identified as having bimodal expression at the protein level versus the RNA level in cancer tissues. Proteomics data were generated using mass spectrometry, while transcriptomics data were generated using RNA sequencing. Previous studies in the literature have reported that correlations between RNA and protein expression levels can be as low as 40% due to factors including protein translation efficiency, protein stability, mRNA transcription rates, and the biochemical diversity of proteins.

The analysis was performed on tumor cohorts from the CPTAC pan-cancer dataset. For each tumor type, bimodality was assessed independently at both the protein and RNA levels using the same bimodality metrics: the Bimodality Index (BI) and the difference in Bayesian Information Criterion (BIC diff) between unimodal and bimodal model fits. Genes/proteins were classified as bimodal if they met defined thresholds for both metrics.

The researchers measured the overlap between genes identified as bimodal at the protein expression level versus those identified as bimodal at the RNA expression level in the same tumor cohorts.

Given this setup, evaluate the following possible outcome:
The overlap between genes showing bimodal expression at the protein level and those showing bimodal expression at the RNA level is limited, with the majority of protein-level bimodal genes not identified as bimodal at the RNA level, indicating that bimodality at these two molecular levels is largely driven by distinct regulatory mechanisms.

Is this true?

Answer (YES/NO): YES